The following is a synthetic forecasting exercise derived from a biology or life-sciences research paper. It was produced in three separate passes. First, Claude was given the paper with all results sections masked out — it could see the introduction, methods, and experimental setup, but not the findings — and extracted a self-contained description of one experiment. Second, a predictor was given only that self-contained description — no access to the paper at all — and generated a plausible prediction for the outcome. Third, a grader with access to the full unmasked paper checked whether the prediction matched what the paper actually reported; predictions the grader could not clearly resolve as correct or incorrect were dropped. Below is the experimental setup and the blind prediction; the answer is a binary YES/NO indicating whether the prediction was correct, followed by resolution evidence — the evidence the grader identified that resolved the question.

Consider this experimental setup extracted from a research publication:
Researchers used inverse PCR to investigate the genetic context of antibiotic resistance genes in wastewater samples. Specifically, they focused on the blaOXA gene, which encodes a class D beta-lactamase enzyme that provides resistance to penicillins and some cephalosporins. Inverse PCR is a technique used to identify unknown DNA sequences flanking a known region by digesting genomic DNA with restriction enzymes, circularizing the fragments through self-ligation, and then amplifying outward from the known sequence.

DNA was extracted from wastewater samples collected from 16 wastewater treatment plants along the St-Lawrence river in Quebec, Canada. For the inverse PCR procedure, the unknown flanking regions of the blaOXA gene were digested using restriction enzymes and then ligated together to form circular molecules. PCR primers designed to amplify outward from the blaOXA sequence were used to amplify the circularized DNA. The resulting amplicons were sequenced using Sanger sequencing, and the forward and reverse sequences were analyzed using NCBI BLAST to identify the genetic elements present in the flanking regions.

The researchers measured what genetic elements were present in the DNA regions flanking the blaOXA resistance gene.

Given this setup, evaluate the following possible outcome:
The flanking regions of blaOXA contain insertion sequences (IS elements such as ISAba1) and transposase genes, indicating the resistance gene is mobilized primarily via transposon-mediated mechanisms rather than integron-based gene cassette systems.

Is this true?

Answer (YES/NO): NO